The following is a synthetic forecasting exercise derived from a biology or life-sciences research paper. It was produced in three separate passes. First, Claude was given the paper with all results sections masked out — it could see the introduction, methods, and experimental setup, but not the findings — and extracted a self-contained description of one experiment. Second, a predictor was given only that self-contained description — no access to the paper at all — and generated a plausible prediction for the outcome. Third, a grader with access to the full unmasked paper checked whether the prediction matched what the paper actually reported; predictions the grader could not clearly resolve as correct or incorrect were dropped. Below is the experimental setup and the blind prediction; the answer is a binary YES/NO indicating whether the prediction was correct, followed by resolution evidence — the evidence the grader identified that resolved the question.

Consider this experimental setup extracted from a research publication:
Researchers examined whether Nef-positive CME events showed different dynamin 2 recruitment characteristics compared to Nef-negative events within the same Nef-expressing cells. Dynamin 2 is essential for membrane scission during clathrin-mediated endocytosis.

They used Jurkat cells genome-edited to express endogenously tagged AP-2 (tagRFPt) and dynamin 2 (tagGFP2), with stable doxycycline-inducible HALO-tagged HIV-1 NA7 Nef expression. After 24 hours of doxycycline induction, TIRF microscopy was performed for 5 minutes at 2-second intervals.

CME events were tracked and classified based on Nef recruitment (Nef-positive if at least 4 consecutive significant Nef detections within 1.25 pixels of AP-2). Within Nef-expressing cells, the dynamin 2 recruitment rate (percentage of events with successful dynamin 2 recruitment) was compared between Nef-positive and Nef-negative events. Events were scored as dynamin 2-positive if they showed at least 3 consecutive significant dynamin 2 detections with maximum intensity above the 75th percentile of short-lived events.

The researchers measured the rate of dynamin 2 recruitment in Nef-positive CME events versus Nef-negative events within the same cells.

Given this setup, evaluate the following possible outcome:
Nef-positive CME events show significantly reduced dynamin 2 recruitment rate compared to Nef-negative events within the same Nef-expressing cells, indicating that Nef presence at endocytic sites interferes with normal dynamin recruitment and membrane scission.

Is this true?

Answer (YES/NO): NO